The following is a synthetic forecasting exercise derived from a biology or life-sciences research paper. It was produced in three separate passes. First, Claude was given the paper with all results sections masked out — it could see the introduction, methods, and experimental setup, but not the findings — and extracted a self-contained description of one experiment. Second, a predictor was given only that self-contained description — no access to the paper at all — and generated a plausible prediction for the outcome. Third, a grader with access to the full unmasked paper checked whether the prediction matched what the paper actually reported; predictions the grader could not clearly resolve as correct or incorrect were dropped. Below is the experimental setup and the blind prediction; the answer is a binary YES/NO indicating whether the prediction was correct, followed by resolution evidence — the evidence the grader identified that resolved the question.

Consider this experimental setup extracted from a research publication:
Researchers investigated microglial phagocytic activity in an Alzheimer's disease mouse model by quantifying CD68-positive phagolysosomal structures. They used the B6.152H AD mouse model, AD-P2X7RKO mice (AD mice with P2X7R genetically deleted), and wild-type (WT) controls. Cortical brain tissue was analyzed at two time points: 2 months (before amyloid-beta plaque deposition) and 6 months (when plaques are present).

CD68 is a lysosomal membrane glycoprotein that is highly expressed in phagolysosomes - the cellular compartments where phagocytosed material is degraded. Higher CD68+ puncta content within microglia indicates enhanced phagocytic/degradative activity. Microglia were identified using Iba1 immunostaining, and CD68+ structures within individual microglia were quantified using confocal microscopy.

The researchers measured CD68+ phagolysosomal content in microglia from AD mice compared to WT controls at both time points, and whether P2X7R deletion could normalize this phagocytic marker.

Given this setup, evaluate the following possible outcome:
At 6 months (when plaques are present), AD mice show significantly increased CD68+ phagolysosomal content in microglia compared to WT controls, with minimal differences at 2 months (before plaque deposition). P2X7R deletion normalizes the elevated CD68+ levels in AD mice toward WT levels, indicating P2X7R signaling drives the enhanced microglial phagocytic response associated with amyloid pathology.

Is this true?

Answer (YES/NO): NO